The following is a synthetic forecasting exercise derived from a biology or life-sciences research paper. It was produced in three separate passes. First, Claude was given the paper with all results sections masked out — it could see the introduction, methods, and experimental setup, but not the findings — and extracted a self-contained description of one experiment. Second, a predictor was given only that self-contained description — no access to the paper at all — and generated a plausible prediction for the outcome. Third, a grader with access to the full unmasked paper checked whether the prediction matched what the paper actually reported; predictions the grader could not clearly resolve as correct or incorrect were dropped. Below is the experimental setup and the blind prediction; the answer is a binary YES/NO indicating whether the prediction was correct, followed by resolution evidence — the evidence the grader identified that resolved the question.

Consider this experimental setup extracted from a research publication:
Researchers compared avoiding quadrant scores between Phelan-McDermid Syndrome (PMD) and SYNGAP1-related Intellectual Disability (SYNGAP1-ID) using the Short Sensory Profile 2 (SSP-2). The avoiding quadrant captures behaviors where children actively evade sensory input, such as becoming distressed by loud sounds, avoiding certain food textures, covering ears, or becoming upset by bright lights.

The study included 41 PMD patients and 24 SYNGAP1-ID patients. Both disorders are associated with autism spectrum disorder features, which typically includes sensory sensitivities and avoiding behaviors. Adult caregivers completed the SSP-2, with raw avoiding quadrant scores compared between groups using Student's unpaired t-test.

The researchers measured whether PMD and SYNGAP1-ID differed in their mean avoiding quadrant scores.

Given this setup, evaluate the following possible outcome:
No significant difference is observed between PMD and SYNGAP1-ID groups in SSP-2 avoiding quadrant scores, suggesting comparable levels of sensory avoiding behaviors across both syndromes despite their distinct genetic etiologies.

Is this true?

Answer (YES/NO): NO